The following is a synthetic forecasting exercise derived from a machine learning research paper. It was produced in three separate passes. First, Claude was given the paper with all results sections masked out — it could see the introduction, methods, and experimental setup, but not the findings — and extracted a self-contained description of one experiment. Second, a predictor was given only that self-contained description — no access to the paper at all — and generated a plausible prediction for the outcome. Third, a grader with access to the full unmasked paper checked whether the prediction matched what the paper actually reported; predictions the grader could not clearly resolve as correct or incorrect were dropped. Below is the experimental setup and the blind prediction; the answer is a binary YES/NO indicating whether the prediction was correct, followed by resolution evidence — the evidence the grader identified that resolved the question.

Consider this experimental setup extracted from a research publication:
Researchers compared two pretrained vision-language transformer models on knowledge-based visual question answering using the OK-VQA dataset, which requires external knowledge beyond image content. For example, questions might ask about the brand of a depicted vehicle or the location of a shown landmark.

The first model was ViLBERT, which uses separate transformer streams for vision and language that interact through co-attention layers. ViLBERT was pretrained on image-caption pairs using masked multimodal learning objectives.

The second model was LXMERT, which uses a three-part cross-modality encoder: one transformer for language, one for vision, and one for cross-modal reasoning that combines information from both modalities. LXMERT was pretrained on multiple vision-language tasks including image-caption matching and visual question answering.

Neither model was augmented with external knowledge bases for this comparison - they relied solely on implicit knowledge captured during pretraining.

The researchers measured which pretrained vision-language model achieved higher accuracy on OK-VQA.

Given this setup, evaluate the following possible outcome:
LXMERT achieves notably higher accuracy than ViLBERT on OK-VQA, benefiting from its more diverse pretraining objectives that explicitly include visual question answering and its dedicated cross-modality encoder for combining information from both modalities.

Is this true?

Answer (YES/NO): NO